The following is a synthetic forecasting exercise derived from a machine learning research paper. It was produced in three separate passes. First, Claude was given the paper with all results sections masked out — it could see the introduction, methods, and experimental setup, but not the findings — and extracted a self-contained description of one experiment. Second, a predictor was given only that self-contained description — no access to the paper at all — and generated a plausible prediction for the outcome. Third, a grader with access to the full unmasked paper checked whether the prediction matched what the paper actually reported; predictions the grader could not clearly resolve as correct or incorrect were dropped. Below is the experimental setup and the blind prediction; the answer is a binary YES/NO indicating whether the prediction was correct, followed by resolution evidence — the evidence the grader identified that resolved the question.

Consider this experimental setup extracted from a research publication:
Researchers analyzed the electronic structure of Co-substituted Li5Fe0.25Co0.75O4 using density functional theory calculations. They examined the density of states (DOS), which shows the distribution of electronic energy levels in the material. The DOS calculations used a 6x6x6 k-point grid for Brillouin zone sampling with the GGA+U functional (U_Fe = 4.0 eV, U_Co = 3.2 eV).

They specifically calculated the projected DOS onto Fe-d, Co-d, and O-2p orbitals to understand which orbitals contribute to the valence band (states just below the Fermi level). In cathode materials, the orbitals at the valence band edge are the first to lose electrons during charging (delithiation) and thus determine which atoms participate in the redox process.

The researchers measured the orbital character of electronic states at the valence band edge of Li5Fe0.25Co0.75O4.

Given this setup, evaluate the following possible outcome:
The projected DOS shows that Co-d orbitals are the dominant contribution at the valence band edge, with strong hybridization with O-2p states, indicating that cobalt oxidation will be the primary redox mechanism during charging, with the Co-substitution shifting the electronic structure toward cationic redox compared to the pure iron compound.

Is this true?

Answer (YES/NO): NO